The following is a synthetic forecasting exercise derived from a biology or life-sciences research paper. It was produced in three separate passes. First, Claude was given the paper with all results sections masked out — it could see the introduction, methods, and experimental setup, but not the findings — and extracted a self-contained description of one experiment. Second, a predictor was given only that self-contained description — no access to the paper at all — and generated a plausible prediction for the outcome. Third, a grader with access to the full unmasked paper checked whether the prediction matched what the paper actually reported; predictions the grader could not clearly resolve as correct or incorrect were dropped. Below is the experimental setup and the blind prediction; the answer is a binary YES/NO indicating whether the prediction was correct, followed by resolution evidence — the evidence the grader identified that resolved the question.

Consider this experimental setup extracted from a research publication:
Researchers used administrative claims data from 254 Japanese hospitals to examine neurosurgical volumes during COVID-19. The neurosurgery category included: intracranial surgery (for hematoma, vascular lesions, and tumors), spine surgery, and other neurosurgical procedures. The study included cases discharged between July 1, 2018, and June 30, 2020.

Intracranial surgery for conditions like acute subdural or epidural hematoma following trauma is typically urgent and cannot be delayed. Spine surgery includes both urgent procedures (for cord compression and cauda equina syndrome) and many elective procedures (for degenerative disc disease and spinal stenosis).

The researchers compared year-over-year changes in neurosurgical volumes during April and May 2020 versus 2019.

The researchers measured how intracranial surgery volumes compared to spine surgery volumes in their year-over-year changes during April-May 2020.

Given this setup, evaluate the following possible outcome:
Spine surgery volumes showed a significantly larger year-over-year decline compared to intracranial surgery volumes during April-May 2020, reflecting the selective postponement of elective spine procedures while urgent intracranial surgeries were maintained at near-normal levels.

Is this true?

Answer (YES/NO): NO